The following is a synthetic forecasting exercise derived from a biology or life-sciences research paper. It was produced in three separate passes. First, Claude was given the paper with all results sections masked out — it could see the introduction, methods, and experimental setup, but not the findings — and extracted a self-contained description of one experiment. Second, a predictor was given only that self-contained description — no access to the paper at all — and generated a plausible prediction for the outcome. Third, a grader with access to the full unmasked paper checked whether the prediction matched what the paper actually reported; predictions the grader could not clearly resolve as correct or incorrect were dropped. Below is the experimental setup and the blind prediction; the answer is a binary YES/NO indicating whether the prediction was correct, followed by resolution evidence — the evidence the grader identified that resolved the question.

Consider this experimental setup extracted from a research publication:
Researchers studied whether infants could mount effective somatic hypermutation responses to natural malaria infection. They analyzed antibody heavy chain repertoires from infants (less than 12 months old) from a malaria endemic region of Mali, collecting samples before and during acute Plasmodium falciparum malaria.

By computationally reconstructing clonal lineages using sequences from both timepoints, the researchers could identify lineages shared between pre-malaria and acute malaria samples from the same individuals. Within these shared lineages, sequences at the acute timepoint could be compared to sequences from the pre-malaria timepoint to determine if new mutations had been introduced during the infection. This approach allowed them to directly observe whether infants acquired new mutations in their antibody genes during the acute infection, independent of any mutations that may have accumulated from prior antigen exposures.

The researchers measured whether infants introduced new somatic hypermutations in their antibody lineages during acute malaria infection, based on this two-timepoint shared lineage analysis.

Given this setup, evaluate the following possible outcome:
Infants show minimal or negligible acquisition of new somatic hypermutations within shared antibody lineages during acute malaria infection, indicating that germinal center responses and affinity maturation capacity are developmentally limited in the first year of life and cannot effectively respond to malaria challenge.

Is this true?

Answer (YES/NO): NO